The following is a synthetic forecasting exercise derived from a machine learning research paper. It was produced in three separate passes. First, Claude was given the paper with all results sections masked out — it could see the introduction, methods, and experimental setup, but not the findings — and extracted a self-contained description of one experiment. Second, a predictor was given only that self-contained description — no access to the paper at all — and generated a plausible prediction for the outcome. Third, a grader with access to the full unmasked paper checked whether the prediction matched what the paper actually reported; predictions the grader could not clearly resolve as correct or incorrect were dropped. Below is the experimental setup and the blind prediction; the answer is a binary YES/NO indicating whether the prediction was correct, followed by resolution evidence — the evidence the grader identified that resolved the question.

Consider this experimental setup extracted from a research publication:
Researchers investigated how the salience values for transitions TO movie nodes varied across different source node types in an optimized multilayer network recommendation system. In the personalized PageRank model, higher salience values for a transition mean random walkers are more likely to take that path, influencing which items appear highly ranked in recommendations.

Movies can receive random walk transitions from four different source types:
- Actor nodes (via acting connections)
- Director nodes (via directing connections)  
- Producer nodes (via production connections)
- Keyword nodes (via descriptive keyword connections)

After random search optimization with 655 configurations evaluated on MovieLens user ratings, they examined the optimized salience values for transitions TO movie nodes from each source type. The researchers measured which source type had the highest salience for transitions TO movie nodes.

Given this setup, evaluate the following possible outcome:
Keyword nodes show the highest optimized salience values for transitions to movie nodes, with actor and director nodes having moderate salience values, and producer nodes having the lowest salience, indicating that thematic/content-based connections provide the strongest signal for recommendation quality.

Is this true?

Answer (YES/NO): YES